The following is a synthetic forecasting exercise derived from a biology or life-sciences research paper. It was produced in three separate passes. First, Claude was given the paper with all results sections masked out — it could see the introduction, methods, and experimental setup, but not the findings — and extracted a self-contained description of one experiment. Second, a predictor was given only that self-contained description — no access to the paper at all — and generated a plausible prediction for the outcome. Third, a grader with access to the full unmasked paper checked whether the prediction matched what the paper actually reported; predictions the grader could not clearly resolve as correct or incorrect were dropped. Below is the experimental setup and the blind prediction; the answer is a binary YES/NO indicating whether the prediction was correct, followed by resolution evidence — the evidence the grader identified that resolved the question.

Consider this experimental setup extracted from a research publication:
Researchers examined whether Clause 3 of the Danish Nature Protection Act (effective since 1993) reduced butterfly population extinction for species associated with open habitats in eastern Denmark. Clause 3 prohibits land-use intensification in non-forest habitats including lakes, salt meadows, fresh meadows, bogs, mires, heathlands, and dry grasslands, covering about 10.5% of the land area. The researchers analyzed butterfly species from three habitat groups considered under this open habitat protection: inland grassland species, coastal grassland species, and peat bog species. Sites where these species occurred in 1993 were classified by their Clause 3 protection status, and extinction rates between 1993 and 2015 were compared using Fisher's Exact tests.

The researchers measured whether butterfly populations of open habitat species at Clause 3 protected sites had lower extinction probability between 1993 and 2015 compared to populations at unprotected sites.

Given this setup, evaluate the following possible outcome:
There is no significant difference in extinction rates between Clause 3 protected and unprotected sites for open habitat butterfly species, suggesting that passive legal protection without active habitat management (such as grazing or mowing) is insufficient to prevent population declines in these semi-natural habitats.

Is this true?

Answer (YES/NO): YES